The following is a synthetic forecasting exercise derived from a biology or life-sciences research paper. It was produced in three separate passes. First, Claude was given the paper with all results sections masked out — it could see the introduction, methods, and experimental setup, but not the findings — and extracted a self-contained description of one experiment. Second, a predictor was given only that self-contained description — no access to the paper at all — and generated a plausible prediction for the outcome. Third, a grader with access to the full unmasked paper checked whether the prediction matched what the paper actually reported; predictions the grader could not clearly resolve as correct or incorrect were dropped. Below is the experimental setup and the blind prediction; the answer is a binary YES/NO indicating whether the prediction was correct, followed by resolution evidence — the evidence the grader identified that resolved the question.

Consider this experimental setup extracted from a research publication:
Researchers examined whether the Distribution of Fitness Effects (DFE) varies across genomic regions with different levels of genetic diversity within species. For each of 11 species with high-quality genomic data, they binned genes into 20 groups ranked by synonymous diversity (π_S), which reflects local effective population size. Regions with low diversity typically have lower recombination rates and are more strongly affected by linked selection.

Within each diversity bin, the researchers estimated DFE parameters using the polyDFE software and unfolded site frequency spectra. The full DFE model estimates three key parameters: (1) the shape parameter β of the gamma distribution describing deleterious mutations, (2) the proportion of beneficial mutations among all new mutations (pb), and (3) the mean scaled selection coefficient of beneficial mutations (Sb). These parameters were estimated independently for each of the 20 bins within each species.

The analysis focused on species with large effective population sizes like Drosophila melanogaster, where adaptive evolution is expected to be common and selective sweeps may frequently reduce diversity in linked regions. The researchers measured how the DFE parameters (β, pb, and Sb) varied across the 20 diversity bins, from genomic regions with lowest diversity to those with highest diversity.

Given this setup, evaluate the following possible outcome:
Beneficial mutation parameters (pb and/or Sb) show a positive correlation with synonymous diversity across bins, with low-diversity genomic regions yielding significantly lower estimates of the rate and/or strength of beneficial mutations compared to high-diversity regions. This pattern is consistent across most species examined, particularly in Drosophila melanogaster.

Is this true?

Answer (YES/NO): NO